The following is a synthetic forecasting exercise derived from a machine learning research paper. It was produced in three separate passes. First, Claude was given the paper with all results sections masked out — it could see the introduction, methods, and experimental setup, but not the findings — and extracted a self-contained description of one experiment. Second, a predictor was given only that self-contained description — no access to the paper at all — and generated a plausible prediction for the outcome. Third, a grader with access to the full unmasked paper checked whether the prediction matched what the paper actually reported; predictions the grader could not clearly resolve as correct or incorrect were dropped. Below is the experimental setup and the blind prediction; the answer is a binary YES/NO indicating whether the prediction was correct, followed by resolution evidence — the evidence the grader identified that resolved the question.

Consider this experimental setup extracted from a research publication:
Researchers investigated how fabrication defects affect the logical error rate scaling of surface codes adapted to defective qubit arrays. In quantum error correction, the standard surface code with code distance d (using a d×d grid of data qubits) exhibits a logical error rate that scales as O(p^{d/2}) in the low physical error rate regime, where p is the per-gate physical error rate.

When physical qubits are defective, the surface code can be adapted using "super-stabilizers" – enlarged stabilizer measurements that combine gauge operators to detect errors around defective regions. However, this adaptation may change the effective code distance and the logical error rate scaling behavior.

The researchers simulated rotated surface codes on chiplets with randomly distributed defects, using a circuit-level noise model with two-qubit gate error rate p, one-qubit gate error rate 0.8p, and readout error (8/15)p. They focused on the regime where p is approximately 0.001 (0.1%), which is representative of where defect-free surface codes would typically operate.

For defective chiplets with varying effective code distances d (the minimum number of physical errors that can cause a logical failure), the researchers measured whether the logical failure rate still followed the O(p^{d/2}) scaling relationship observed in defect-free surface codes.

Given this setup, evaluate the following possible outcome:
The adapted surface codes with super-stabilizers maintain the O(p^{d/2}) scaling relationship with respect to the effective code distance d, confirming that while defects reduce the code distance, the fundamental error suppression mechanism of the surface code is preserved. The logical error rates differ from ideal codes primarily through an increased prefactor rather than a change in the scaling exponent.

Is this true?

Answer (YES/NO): NO